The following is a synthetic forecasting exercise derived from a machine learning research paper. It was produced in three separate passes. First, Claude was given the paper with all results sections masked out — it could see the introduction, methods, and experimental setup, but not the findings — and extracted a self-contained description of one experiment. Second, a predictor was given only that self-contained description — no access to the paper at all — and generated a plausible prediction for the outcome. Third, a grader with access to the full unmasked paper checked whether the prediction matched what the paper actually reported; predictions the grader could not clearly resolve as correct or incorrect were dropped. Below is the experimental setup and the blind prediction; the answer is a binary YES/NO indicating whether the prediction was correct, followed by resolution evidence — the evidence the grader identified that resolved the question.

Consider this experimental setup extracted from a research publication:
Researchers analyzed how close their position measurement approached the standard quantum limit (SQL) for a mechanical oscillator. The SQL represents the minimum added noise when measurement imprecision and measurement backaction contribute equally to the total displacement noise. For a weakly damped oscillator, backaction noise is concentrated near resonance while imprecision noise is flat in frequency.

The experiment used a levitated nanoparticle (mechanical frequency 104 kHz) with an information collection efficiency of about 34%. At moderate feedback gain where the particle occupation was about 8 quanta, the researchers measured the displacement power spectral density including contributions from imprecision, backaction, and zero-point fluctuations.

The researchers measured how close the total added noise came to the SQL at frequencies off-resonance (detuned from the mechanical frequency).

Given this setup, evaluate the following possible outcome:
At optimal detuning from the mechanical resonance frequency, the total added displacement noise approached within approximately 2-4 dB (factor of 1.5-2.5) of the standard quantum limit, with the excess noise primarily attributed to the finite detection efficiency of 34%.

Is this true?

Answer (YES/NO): YES